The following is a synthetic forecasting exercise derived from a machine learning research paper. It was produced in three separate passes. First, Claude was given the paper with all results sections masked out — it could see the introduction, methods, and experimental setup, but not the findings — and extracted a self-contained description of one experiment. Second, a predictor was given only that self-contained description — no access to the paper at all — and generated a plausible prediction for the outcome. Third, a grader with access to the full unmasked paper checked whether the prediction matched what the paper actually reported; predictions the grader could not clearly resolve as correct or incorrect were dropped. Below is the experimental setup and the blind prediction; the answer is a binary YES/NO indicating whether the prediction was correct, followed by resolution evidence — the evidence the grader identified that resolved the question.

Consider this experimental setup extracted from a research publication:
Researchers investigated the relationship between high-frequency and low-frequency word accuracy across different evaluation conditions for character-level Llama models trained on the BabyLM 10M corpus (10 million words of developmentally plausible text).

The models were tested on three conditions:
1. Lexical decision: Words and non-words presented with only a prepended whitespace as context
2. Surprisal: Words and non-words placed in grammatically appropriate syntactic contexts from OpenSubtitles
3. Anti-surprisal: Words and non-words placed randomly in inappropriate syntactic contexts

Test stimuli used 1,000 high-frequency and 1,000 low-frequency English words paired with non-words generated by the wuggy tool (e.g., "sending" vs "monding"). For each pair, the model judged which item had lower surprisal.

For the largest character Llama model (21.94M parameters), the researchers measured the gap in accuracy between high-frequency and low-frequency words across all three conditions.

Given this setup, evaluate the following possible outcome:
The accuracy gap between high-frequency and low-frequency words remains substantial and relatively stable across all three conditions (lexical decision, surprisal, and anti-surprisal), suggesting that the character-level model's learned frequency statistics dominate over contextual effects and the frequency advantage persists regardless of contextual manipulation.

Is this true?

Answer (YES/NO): NO